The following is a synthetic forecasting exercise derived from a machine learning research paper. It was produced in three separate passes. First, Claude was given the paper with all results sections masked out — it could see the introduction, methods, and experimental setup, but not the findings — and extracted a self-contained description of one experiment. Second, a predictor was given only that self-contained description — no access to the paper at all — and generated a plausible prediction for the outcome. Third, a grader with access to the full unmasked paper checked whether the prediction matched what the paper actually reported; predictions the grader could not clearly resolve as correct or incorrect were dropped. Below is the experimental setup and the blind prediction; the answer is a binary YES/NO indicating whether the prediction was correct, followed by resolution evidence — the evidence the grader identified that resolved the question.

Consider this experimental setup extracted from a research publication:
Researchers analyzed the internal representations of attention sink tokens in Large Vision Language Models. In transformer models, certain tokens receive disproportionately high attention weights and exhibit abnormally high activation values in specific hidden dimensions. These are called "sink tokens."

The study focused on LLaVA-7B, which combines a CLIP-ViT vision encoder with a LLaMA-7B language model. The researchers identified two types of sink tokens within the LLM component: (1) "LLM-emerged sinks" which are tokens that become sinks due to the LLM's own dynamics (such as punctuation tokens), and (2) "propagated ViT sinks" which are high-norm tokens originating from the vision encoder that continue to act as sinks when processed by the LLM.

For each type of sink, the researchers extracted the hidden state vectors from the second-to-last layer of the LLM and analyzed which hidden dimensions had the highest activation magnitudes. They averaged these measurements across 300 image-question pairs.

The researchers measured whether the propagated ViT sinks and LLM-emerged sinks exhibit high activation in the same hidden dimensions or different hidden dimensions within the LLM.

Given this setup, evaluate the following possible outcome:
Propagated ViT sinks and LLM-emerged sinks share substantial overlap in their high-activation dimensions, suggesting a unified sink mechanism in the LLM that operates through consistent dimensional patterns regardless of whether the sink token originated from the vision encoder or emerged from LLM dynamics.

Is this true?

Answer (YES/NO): NO